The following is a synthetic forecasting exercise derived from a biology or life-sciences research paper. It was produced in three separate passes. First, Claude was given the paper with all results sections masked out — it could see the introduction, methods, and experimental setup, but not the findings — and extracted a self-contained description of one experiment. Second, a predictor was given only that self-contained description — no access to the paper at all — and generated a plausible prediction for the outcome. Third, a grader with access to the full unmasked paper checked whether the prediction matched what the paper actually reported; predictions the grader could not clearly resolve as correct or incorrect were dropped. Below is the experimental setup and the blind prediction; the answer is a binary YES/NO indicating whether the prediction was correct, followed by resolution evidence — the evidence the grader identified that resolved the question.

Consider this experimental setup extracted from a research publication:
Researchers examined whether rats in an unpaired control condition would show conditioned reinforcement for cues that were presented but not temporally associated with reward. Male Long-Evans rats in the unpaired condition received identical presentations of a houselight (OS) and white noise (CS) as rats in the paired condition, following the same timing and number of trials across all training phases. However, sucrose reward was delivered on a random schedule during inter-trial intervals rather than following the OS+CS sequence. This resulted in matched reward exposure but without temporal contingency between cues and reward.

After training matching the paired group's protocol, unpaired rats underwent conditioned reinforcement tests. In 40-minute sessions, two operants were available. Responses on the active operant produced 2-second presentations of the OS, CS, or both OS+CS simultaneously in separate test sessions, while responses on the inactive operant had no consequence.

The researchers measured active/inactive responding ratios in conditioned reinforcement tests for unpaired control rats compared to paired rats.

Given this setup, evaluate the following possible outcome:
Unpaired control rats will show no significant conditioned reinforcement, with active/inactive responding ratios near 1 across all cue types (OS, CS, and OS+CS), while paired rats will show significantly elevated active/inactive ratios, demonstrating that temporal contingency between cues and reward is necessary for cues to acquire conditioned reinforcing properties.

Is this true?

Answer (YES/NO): YES